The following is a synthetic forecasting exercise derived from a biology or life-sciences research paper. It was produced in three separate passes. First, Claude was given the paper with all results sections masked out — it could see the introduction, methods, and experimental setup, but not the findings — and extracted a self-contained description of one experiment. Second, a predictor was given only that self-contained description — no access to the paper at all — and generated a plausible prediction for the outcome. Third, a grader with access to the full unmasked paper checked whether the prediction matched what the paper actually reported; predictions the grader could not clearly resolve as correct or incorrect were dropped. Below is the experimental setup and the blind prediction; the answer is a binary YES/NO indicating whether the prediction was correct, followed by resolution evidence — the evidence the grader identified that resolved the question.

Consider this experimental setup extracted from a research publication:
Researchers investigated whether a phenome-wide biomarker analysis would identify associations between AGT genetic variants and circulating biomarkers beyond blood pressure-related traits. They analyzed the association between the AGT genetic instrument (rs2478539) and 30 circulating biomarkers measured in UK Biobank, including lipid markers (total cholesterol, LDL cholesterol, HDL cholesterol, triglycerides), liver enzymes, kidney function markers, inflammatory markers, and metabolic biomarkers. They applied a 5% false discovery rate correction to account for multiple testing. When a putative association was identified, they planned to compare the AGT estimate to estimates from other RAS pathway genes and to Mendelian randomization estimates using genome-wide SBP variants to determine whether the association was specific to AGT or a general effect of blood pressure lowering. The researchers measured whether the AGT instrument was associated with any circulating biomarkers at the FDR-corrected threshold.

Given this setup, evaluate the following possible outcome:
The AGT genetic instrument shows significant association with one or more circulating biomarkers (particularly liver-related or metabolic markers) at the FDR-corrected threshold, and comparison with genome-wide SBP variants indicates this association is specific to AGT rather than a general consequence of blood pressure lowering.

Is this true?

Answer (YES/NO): YES